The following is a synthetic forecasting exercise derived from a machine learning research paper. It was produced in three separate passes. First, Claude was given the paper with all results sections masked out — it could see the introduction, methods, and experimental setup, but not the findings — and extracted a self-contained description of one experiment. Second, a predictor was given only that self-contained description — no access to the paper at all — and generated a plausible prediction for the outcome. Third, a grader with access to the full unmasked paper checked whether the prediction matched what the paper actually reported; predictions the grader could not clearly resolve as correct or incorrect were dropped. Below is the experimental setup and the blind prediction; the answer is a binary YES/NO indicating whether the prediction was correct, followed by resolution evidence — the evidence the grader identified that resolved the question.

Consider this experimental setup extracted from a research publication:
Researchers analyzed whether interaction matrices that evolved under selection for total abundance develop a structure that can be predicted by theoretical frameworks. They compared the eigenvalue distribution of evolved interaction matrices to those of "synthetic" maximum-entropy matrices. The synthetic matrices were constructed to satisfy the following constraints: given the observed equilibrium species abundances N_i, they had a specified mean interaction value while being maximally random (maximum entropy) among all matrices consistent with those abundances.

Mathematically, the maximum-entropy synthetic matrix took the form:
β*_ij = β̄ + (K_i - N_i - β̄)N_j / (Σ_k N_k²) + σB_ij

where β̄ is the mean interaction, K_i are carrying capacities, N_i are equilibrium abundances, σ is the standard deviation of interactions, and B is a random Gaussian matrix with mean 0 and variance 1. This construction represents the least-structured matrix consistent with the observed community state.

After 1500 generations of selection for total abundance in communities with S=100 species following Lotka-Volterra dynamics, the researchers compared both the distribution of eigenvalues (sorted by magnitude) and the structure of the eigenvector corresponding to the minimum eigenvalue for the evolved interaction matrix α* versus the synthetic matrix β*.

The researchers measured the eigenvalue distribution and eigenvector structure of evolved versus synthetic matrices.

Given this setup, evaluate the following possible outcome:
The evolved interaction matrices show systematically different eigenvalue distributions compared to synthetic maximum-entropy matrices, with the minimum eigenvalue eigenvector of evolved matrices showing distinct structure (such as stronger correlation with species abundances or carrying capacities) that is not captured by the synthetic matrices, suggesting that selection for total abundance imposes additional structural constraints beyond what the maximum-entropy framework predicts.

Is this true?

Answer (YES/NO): NO